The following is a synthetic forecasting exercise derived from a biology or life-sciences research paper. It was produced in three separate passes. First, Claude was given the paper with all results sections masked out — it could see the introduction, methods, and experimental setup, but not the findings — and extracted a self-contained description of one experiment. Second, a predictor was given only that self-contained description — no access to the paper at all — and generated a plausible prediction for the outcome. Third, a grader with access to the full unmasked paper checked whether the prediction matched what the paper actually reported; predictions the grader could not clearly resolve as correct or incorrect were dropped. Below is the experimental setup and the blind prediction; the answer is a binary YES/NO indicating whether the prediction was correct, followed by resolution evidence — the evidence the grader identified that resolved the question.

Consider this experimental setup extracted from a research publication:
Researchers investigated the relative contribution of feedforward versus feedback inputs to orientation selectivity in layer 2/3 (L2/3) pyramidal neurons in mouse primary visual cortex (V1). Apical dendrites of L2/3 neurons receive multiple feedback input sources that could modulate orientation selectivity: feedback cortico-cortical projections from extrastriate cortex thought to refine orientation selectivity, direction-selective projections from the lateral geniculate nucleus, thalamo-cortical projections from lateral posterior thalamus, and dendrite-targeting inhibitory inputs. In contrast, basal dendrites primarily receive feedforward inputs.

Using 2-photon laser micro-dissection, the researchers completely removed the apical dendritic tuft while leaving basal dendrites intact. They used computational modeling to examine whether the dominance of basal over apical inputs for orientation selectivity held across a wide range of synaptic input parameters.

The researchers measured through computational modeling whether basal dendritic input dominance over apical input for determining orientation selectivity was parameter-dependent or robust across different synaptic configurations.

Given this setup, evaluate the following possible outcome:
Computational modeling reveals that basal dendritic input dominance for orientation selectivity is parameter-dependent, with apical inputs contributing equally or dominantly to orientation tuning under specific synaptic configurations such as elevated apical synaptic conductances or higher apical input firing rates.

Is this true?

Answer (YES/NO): NO